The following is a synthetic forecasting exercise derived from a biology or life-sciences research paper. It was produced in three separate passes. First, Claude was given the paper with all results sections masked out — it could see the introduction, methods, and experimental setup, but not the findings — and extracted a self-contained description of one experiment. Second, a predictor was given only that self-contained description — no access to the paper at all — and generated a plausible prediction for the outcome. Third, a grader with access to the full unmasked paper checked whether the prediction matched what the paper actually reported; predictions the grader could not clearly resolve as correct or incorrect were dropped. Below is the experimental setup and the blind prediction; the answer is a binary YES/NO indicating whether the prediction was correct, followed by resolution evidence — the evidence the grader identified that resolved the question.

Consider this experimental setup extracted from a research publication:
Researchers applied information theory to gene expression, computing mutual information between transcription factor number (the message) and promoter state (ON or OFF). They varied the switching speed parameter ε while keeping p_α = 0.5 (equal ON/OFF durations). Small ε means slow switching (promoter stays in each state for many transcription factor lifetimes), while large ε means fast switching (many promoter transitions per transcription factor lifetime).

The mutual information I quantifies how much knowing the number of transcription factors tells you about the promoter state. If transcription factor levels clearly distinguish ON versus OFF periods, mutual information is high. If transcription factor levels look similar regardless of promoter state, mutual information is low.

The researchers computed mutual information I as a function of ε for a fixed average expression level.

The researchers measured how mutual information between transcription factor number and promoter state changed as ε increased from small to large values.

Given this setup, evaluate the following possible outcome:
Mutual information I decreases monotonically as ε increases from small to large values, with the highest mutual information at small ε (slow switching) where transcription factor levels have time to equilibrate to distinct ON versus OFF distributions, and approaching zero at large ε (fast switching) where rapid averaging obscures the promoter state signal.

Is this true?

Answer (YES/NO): YES